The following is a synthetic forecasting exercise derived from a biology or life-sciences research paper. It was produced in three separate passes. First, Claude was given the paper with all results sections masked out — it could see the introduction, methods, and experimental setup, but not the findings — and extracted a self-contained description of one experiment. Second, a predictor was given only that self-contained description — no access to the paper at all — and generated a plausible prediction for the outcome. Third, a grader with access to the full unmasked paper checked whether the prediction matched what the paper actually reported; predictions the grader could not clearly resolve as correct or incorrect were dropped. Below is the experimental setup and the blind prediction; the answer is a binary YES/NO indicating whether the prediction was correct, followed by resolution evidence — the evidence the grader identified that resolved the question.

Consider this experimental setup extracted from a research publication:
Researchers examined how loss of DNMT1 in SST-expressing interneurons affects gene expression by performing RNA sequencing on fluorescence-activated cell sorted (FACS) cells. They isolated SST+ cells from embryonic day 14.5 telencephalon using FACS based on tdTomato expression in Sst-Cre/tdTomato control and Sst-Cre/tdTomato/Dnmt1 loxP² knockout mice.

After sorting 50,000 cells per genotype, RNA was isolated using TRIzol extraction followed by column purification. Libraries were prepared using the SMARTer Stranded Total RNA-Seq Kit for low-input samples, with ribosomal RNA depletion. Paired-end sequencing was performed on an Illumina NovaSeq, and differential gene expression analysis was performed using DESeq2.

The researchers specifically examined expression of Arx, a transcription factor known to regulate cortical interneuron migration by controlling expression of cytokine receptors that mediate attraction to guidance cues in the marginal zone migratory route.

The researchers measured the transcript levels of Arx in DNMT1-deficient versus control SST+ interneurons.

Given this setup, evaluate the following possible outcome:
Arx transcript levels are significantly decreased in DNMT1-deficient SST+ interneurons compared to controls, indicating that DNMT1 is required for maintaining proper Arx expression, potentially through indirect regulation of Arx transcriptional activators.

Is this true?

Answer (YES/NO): NO